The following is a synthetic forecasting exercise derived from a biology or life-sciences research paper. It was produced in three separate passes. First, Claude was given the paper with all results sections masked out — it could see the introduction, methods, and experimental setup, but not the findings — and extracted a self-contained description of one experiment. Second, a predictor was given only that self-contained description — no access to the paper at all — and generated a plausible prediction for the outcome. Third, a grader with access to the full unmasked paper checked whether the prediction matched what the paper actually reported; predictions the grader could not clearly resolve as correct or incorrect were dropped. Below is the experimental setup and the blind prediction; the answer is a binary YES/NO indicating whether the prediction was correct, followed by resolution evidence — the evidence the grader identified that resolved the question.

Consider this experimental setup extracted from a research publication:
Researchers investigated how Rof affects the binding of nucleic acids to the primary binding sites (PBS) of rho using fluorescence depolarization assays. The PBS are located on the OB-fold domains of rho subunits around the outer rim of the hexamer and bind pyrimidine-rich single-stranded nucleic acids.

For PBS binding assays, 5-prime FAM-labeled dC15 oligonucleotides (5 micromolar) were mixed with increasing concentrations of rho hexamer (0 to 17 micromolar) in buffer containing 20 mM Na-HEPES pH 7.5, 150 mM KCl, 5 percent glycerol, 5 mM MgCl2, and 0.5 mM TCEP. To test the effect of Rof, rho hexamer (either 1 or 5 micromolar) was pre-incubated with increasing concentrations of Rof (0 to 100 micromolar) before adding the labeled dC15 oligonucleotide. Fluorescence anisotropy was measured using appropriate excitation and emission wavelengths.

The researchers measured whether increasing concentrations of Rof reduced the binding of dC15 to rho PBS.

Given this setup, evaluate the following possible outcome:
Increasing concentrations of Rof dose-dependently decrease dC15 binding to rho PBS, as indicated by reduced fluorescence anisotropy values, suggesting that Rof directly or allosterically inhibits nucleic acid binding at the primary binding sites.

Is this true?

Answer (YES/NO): YES